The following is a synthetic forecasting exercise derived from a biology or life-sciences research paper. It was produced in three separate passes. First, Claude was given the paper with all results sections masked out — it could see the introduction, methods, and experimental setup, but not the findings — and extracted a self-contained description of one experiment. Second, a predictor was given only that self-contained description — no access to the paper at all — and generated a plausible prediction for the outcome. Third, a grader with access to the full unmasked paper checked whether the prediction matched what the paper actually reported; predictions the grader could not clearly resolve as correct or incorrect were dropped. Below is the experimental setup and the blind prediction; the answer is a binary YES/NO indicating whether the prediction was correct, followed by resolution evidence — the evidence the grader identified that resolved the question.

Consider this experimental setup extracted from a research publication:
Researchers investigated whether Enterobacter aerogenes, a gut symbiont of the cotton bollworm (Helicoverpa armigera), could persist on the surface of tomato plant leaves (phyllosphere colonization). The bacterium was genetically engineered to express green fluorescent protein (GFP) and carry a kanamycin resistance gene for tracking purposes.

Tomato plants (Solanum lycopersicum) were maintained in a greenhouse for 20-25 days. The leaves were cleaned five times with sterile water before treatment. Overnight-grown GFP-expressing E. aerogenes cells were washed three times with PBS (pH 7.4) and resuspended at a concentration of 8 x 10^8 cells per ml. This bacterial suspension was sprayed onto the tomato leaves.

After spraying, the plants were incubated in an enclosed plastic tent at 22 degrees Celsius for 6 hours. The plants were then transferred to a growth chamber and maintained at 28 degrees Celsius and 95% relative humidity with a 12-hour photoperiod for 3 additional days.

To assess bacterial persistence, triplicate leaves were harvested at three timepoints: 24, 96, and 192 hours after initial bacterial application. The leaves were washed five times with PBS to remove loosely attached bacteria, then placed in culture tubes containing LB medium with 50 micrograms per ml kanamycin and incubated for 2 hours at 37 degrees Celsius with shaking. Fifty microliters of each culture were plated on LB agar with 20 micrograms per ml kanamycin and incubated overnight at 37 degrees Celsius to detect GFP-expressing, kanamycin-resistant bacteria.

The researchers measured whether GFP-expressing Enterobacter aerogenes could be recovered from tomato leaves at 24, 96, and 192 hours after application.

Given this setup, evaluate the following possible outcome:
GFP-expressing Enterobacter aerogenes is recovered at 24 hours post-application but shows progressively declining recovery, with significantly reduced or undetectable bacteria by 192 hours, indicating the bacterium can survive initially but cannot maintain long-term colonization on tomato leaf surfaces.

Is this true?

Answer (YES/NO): NO